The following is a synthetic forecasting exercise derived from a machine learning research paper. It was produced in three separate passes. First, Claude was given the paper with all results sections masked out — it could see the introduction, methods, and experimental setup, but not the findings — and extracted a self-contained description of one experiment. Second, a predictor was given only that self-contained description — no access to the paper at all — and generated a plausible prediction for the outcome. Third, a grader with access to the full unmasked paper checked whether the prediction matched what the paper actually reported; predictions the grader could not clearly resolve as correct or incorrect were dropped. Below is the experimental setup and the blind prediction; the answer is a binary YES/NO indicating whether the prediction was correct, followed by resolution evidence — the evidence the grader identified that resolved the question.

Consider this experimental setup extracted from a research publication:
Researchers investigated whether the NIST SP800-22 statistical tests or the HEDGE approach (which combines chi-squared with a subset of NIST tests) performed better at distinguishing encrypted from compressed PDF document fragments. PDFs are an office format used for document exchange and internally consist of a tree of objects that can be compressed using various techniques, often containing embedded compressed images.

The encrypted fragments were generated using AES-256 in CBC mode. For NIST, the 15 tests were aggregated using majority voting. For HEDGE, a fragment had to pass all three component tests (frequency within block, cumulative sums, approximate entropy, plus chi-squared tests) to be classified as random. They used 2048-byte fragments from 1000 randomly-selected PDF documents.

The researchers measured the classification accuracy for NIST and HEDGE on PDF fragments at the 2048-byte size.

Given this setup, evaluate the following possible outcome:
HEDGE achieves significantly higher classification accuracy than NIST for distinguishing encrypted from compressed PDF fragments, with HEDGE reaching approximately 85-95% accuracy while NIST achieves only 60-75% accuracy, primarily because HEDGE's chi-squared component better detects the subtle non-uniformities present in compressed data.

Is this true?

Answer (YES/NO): NO